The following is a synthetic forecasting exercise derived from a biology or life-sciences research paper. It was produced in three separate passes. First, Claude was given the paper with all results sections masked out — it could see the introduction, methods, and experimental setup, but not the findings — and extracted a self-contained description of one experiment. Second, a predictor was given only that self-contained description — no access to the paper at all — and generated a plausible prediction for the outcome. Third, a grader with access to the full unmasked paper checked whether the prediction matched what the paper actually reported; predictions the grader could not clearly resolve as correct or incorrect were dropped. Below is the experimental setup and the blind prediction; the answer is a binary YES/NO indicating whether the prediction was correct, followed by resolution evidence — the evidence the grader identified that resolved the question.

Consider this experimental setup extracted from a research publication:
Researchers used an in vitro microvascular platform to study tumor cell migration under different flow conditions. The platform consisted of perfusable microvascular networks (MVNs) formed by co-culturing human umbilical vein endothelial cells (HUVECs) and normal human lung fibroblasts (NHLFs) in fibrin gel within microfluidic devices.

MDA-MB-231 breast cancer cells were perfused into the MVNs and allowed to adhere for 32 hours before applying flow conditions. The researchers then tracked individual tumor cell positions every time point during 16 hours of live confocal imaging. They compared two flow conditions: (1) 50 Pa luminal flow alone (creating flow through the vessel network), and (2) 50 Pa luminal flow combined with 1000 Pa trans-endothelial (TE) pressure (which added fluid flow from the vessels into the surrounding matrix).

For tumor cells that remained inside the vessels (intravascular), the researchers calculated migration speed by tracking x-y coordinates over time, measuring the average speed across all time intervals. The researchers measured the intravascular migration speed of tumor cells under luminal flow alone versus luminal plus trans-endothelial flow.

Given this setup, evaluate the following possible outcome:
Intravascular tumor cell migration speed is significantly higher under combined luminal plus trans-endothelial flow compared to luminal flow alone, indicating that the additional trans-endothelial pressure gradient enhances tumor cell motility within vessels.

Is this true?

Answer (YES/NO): NO